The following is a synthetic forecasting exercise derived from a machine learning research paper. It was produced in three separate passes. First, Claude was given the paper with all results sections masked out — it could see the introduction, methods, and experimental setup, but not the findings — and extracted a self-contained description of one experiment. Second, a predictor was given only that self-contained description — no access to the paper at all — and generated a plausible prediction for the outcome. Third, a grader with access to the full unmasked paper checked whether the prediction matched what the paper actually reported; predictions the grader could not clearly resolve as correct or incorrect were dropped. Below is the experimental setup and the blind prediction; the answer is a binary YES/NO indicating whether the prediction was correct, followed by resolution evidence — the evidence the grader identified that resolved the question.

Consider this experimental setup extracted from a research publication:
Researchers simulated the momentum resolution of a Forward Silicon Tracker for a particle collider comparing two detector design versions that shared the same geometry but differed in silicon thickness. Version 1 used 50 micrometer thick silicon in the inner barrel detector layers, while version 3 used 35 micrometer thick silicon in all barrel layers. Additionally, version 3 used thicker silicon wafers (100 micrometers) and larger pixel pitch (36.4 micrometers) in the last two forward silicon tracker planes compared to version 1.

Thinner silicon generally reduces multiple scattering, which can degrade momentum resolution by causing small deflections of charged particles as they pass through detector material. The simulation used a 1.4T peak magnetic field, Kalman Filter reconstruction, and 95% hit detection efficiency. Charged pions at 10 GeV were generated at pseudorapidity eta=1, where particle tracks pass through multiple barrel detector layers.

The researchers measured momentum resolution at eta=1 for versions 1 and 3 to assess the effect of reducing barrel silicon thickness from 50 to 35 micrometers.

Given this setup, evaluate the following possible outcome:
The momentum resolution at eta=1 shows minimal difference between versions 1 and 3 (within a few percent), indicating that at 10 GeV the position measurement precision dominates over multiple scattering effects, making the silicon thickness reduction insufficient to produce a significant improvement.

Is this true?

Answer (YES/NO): YES